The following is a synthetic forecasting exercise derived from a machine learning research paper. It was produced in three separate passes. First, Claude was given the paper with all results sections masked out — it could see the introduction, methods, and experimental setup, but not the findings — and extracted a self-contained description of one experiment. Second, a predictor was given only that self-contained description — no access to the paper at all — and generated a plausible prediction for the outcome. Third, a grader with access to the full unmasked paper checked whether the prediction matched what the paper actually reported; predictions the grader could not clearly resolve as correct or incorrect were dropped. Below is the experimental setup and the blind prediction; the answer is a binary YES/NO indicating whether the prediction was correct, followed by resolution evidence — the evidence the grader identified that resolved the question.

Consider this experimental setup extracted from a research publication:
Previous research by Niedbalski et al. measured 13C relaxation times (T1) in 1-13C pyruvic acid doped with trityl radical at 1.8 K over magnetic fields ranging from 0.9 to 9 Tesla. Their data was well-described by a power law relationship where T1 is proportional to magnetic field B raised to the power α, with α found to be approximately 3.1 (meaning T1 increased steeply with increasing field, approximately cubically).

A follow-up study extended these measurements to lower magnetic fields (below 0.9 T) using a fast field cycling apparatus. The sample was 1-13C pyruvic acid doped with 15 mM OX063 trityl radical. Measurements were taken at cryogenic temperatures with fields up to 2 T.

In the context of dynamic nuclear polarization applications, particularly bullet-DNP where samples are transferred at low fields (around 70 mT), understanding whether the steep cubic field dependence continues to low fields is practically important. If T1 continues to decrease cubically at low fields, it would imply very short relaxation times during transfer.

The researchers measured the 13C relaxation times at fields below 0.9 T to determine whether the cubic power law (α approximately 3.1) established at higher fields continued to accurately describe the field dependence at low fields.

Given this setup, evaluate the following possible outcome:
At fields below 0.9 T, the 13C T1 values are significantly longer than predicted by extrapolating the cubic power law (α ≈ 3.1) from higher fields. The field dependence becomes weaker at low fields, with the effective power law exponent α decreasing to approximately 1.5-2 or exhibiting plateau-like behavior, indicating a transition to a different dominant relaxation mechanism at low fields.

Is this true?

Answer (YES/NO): NO